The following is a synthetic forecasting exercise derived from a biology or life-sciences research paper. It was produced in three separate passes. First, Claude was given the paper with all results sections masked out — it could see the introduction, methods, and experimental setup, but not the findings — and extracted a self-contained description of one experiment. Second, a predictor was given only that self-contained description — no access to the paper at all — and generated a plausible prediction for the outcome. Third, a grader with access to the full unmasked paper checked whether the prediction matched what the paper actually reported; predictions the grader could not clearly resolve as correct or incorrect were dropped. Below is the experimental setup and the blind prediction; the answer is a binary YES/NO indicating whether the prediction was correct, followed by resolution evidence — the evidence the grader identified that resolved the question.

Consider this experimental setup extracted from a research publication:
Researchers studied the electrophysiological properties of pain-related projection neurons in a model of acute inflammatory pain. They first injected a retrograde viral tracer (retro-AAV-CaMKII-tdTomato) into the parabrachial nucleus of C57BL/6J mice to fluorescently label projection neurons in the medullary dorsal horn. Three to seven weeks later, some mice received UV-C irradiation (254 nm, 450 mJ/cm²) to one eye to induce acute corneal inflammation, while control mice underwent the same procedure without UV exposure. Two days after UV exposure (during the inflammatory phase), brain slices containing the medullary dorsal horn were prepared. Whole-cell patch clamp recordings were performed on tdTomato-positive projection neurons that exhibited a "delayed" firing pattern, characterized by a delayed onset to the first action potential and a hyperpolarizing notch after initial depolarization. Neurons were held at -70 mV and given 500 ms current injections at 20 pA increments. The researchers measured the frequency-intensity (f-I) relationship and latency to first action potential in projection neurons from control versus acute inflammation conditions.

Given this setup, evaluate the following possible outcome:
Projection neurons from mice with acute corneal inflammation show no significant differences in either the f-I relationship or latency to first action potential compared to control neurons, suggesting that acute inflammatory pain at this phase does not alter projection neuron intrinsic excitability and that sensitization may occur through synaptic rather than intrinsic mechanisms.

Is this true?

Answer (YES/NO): NO